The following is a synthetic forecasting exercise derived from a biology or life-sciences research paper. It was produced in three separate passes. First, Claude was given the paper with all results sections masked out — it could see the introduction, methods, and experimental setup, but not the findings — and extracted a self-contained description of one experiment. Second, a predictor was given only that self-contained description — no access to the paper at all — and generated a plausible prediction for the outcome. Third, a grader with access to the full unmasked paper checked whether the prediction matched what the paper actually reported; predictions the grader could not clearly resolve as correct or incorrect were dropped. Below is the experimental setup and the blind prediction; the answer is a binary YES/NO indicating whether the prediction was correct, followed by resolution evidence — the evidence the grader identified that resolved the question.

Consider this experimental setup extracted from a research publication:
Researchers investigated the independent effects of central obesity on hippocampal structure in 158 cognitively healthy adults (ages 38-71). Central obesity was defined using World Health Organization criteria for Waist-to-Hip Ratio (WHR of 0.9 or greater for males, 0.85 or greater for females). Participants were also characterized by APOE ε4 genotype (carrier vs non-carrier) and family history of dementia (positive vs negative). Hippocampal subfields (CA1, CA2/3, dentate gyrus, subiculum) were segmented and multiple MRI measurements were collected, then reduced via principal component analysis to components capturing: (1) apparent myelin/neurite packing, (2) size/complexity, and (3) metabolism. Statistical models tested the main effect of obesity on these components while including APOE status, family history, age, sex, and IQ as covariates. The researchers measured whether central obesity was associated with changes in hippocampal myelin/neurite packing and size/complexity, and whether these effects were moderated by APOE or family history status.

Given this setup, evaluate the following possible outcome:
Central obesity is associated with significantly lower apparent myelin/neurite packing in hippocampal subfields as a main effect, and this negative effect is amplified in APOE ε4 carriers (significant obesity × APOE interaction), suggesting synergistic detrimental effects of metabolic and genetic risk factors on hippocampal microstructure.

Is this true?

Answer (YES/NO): NO